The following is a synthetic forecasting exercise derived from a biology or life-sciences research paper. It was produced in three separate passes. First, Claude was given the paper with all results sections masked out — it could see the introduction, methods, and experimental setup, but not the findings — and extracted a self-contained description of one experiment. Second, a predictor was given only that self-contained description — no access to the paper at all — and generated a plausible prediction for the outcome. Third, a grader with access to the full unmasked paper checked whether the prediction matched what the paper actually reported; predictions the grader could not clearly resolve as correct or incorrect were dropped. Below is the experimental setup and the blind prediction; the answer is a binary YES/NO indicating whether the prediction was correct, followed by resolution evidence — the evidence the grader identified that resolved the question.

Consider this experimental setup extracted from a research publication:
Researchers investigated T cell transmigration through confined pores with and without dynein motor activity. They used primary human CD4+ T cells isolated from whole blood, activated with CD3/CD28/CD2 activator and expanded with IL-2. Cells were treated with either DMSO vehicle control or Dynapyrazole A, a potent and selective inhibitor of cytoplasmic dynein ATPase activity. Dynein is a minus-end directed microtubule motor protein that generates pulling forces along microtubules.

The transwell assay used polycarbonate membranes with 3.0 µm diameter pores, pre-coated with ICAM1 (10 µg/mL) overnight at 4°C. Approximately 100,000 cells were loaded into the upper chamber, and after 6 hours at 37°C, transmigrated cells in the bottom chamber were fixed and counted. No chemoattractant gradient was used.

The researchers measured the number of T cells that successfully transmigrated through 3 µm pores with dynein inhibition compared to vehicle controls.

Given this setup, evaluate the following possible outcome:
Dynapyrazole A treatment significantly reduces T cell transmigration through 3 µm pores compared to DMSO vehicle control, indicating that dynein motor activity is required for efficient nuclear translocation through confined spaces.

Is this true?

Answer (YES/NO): YES